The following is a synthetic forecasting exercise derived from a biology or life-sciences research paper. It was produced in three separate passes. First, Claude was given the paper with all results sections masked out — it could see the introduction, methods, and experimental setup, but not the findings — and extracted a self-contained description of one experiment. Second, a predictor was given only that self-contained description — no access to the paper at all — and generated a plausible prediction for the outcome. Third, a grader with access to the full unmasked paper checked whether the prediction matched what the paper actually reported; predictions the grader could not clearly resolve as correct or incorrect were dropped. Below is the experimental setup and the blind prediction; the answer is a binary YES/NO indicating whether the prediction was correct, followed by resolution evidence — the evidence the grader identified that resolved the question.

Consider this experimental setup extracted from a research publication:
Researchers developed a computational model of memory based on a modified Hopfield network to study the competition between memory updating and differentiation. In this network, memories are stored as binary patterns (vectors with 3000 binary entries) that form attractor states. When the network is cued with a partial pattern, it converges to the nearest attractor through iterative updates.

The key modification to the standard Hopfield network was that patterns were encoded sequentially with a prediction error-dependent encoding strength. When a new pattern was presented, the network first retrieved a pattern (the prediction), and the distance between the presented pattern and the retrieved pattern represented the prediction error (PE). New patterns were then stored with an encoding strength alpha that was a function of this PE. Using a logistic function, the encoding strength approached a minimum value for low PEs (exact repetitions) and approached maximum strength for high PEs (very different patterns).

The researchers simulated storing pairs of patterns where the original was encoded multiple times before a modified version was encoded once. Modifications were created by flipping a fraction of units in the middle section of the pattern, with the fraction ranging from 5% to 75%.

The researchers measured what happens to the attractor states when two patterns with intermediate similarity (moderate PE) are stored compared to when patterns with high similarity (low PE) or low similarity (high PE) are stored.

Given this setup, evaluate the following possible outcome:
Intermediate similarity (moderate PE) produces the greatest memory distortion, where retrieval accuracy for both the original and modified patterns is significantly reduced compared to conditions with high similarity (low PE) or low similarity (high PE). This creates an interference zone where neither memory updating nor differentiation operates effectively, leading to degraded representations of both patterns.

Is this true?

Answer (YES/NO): NO